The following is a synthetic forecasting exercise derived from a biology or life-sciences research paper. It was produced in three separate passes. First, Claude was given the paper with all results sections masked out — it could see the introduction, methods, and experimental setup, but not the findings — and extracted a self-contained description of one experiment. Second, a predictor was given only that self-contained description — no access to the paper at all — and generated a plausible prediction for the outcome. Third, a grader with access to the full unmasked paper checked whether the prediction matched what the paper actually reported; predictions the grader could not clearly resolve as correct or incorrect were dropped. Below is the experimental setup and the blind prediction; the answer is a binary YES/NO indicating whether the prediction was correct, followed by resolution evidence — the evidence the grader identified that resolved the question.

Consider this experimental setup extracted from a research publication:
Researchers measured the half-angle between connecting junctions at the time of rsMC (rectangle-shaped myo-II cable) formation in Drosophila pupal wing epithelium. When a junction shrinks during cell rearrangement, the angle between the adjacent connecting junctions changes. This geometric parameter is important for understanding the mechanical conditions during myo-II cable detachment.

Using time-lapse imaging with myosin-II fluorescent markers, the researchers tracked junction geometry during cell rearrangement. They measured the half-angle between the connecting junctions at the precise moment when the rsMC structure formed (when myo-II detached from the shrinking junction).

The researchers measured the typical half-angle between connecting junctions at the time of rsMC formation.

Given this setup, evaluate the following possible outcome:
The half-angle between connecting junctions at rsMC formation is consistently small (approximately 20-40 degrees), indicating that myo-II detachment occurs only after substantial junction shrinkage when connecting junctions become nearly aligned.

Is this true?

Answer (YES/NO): NO